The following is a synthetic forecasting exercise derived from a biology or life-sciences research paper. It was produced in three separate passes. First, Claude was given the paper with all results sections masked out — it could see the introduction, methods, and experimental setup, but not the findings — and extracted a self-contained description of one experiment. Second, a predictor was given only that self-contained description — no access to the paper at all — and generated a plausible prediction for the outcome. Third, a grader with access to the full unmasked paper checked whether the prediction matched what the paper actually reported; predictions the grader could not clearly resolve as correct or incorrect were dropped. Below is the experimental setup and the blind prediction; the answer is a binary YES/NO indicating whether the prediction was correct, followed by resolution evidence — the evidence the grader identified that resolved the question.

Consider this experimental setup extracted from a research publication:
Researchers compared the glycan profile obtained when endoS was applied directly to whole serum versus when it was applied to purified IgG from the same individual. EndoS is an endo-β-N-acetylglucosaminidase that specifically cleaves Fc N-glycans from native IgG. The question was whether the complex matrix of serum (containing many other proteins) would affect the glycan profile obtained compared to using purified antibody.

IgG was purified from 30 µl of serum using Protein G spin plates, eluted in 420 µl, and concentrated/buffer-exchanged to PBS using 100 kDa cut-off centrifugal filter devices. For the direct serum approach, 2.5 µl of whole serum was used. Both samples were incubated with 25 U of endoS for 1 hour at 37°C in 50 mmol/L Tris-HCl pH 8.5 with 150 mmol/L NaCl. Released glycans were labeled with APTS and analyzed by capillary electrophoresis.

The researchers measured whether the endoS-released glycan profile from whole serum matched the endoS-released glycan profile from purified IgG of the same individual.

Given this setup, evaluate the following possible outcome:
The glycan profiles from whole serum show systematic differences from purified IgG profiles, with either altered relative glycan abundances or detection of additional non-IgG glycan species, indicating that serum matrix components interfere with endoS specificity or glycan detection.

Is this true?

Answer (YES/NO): NO